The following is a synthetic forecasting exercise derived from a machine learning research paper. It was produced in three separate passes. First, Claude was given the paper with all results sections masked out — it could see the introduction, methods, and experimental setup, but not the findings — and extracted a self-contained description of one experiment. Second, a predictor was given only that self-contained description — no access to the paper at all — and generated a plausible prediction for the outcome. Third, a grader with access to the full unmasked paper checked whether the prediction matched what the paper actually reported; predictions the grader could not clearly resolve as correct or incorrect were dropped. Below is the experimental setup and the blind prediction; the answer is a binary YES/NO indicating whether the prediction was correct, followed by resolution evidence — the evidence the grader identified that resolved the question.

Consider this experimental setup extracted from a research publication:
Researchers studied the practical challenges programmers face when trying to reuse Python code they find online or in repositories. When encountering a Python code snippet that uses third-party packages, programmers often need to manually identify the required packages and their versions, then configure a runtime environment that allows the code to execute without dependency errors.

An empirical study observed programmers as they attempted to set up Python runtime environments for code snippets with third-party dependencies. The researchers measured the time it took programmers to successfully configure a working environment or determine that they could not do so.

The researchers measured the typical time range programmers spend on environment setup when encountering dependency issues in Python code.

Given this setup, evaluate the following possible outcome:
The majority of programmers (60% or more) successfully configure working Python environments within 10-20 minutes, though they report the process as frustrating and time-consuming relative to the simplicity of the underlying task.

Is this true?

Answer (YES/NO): NO